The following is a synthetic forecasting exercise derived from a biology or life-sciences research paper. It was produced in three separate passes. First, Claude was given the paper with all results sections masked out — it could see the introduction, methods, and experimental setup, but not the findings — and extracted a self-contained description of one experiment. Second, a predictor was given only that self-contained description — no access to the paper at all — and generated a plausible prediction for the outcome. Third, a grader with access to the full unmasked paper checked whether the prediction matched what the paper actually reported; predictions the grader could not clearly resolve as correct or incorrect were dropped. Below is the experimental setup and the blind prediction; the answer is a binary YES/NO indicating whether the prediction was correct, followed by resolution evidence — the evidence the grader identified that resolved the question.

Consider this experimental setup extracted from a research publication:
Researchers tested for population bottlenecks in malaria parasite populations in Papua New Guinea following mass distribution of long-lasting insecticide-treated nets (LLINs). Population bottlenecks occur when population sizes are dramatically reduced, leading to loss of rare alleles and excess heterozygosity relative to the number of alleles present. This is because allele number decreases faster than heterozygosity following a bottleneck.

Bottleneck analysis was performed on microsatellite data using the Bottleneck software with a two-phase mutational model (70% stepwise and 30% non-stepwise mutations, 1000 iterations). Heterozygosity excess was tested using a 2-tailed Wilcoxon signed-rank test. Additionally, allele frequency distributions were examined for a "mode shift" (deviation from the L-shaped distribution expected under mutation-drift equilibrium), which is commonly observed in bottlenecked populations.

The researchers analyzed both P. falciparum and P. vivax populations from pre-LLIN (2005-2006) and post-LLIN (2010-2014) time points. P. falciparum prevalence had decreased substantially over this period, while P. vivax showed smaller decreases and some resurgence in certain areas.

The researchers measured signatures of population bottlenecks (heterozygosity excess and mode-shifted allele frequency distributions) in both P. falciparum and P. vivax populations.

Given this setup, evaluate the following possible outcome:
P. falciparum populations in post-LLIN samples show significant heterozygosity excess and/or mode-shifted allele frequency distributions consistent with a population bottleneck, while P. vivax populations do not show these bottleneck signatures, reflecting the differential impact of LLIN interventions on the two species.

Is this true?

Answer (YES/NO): NO